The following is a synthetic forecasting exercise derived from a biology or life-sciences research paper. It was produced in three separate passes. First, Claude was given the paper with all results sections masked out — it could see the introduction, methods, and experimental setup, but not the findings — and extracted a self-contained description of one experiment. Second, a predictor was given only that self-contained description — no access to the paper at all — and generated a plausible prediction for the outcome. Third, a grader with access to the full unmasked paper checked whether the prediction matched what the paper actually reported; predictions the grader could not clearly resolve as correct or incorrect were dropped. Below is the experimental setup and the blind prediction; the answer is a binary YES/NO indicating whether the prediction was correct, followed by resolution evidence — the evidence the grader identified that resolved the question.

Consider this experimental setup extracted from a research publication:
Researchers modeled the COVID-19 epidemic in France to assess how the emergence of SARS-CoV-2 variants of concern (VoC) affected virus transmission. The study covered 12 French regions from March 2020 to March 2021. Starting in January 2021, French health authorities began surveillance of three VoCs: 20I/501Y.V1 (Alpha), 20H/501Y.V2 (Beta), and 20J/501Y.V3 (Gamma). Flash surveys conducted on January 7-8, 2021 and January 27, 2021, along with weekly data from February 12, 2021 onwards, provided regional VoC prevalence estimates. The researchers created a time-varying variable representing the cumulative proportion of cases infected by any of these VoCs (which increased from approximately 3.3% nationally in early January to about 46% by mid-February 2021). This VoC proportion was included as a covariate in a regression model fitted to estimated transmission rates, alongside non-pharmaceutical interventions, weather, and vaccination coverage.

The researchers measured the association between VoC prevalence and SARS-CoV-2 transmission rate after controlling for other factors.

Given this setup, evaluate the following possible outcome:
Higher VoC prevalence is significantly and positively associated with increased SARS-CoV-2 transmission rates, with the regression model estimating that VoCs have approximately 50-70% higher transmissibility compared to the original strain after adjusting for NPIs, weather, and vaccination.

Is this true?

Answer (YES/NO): NO